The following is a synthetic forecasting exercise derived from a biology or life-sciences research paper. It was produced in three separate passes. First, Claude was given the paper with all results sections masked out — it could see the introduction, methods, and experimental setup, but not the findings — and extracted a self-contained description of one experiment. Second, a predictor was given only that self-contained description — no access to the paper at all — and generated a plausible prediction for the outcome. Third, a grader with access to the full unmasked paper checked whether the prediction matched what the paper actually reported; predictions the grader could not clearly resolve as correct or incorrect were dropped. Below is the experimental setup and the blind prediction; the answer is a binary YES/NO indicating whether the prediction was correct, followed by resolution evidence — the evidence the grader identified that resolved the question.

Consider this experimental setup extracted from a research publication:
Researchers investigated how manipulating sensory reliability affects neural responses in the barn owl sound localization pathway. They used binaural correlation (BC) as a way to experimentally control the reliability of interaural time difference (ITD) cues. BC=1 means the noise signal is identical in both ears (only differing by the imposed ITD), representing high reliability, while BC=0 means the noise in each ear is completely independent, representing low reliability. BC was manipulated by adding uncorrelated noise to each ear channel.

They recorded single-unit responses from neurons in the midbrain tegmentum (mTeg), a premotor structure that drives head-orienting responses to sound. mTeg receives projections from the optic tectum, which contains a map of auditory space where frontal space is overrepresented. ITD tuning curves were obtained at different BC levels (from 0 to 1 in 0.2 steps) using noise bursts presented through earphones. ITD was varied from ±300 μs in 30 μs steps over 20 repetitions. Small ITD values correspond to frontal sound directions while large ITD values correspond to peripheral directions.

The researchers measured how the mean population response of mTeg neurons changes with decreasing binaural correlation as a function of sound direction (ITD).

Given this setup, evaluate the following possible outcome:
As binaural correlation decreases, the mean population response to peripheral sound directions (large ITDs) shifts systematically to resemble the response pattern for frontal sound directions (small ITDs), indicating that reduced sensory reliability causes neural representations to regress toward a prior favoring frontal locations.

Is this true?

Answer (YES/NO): YES